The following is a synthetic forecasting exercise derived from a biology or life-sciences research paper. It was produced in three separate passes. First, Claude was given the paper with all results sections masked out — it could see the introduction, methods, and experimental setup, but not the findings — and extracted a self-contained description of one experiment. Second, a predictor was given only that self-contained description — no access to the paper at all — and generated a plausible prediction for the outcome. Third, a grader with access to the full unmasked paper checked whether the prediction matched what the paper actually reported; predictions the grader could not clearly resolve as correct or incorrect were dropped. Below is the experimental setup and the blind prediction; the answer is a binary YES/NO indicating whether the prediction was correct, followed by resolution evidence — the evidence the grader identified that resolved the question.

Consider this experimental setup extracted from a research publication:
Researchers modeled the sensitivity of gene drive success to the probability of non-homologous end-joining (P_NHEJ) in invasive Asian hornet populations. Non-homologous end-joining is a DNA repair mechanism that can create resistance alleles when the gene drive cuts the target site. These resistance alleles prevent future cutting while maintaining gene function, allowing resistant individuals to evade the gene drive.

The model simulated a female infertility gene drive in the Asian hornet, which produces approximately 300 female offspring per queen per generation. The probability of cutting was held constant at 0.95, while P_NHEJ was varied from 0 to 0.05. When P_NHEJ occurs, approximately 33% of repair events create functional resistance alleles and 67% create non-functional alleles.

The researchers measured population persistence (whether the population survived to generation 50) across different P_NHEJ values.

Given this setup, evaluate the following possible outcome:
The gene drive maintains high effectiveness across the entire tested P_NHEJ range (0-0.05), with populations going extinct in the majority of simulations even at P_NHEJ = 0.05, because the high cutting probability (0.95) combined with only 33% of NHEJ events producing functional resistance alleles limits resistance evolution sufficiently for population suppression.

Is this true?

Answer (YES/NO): NO